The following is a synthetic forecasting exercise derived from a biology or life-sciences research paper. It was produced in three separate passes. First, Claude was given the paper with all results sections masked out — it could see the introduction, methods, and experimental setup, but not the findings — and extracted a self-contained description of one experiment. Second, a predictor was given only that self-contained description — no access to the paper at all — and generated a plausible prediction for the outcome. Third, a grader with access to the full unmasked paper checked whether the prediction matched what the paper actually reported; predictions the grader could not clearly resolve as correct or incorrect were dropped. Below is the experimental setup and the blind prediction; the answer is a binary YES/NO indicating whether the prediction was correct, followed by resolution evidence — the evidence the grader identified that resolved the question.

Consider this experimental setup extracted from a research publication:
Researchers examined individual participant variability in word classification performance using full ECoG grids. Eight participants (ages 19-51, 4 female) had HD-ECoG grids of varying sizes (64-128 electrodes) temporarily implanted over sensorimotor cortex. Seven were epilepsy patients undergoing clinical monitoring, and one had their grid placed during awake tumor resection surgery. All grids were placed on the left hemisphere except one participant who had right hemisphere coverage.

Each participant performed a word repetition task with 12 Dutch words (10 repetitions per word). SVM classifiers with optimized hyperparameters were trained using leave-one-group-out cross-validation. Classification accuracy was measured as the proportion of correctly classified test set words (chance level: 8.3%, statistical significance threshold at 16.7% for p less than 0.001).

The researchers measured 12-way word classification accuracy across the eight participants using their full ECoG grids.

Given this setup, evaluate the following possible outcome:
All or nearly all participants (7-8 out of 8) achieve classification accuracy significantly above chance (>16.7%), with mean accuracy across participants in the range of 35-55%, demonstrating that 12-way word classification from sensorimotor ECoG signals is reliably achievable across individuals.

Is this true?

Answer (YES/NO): NO